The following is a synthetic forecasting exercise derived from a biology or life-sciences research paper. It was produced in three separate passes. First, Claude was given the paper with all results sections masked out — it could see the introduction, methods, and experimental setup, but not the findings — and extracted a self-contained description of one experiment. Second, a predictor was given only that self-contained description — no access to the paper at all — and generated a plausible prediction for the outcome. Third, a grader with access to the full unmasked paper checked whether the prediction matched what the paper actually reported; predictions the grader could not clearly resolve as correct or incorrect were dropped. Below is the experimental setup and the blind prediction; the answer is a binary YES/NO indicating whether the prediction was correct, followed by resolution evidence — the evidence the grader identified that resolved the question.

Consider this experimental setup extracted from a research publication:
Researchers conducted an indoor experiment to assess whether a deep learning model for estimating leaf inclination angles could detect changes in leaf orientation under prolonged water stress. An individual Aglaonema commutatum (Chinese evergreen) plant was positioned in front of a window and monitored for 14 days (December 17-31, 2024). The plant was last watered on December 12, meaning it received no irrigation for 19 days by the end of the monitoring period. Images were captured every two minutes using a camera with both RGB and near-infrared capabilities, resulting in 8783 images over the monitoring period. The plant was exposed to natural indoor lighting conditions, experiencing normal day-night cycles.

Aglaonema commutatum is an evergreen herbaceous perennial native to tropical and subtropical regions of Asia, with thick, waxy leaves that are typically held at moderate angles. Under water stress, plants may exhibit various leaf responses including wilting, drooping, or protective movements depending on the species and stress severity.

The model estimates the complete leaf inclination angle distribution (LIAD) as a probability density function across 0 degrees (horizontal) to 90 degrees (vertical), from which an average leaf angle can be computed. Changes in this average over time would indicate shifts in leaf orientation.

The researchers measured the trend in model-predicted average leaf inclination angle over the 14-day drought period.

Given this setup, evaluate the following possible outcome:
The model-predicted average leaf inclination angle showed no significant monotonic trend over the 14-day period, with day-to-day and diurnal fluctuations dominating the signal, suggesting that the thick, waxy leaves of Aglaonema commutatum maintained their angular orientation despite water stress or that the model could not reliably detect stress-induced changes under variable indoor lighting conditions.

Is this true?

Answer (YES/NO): NO